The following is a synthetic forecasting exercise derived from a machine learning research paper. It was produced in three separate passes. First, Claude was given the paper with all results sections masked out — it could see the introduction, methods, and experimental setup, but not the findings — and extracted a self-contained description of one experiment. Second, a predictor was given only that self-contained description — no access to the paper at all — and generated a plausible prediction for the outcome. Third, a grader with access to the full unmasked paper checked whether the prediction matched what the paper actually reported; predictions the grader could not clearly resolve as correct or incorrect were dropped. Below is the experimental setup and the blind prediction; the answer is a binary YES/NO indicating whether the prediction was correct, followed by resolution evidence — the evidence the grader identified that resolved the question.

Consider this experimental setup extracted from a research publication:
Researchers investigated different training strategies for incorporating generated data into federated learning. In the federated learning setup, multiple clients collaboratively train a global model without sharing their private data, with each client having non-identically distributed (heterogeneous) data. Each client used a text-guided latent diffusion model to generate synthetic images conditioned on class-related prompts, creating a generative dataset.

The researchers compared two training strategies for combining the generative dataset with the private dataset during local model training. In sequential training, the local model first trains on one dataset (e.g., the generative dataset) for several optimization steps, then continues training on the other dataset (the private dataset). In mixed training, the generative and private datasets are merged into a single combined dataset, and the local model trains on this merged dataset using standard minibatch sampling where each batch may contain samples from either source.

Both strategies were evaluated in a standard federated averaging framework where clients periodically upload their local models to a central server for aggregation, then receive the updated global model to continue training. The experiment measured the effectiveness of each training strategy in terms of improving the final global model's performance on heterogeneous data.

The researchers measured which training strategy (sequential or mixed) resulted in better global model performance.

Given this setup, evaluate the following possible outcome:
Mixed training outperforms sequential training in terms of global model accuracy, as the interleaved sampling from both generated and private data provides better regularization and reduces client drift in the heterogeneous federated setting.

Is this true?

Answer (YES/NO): YES